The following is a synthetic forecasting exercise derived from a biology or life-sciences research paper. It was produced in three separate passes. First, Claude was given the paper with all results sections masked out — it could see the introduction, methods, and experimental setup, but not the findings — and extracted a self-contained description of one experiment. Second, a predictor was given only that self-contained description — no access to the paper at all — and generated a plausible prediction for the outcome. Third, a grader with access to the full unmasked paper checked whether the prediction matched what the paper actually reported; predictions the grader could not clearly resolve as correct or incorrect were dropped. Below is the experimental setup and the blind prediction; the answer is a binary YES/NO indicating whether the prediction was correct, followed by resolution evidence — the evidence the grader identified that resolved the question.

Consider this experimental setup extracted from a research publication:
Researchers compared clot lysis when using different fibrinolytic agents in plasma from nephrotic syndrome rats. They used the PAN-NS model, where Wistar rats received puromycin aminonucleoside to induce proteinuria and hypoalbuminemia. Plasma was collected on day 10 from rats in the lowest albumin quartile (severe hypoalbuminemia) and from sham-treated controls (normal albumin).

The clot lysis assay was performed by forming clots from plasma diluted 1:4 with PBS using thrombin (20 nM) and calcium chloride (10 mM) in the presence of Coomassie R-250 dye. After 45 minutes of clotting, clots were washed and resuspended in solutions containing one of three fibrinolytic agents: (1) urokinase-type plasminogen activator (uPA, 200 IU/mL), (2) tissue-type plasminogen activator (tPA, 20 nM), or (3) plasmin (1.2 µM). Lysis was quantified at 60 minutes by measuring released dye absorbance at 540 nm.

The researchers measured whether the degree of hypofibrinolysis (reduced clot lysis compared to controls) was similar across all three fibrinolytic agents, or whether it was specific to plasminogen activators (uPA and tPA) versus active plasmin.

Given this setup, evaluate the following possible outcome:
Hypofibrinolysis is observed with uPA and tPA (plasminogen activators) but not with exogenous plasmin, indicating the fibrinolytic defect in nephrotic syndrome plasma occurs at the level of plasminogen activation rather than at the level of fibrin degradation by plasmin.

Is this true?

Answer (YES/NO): NO